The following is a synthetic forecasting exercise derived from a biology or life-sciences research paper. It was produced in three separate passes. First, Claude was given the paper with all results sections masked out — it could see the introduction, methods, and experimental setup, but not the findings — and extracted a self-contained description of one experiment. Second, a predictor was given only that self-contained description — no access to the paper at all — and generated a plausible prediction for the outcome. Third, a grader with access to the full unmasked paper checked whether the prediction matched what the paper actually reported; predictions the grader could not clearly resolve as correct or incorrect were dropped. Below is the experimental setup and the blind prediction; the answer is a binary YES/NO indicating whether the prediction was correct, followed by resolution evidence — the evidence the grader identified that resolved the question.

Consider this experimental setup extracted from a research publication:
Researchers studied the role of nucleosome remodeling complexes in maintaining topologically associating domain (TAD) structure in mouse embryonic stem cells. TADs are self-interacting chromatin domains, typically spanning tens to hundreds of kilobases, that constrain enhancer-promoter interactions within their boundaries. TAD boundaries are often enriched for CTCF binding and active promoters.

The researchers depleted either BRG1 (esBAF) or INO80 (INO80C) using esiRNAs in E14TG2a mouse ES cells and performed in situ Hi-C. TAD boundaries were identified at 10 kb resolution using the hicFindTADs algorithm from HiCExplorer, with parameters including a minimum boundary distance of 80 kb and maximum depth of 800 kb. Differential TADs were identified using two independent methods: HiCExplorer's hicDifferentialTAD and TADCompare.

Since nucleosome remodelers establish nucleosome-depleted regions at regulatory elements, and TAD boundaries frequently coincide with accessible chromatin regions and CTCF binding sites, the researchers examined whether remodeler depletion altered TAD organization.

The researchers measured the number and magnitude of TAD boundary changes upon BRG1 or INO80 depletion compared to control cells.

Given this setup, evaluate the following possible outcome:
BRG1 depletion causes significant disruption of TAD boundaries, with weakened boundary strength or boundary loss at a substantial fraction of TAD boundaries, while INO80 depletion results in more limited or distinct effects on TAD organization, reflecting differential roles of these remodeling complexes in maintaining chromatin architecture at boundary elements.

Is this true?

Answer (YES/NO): NO